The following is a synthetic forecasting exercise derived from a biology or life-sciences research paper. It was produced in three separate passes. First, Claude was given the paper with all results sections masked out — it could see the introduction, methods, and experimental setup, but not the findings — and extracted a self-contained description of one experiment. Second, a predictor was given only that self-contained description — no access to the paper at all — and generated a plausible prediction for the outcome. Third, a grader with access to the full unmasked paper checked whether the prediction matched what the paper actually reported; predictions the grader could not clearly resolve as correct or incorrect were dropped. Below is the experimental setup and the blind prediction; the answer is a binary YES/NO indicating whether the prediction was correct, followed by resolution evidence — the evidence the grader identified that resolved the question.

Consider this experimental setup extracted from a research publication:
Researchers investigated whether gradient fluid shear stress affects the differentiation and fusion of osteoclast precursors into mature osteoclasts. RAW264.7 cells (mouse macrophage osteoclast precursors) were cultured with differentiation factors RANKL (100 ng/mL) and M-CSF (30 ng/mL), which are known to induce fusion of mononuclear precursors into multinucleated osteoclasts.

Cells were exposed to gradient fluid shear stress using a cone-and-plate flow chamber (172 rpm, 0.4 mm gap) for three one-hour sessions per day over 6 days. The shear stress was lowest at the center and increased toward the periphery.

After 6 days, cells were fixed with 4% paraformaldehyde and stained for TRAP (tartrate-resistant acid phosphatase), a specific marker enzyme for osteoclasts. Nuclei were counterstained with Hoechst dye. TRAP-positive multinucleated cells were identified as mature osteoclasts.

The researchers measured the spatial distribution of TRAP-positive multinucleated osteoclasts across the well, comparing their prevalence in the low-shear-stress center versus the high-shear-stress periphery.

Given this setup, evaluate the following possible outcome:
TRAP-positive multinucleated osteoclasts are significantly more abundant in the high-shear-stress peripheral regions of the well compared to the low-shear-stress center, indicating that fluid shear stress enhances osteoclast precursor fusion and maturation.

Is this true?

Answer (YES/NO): NO